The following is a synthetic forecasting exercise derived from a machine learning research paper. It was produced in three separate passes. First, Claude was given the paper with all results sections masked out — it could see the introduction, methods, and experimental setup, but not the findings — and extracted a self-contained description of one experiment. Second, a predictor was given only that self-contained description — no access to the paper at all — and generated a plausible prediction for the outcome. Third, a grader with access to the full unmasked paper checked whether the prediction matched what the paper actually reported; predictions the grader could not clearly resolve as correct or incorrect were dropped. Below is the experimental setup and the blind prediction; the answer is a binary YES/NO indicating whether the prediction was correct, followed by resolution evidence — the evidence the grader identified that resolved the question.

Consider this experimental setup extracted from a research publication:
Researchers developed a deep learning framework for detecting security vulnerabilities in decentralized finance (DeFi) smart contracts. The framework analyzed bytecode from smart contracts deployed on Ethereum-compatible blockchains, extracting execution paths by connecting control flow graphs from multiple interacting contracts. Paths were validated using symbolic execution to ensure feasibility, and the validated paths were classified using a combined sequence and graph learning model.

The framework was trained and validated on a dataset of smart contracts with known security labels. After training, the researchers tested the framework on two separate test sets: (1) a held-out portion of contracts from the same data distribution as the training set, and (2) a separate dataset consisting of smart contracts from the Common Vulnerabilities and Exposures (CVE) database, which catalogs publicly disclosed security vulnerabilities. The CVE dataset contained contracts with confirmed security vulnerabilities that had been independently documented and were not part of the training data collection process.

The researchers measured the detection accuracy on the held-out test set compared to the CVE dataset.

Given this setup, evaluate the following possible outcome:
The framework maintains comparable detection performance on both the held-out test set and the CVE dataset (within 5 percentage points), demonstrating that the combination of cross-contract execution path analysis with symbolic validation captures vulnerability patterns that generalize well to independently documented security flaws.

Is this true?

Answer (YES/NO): NO